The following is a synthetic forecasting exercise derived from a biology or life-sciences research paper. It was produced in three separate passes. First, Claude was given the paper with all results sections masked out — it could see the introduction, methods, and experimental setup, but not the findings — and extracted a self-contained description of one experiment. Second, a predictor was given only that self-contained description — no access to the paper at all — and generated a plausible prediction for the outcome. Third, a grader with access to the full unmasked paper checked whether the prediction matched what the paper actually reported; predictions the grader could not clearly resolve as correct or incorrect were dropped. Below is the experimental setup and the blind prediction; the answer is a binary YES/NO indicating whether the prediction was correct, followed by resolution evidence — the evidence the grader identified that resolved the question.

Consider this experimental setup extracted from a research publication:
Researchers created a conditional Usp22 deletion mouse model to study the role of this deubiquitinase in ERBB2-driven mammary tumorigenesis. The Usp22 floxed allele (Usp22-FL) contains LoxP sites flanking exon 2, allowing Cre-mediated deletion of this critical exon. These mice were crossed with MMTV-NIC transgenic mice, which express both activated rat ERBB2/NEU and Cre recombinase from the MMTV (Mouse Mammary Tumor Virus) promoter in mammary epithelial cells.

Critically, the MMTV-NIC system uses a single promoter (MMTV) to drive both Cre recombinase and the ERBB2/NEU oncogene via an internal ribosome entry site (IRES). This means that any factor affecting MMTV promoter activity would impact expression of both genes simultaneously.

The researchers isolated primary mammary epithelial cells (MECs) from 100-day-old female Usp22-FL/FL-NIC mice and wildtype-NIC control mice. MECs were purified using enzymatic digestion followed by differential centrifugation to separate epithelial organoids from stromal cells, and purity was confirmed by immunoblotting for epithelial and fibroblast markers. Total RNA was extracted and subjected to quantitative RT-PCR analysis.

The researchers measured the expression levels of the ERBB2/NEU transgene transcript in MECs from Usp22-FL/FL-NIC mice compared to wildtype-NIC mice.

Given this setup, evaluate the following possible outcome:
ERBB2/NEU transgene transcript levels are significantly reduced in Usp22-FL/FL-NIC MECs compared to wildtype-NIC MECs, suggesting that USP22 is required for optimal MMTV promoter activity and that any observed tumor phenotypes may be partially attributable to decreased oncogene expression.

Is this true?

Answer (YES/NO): YES